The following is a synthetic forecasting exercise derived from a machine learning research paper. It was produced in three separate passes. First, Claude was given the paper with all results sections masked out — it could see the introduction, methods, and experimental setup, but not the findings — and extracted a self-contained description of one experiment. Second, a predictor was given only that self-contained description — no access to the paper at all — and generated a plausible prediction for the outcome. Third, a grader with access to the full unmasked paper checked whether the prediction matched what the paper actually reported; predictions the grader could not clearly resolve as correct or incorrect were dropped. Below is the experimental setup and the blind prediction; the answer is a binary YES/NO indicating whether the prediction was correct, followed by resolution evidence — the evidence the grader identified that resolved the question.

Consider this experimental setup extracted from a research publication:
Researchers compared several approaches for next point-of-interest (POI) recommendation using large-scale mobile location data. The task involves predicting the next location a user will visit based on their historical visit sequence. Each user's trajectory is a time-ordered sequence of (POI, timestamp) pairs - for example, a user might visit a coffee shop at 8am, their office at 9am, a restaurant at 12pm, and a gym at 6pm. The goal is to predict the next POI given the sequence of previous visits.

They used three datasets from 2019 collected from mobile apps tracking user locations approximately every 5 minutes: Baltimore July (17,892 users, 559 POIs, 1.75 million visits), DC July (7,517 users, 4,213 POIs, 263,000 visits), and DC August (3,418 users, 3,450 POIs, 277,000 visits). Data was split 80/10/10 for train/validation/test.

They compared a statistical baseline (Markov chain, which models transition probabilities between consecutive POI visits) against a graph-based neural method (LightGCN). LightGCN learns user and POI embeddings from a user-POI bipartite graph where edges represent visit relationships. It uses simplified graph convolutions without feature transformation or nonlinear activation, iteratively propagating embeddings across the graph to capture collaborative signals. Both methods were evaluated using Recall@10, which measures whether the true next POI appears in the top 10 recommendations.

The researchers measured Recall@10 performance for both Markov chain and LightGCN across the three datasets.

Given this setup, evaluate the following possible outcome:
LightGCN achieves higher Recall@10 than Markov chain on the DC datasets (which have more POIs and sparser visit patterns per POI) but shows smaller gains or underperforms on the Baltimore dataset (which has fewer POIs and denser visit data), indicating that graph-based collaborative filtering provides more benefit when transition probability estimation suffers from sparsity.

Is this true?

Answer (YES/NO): NO